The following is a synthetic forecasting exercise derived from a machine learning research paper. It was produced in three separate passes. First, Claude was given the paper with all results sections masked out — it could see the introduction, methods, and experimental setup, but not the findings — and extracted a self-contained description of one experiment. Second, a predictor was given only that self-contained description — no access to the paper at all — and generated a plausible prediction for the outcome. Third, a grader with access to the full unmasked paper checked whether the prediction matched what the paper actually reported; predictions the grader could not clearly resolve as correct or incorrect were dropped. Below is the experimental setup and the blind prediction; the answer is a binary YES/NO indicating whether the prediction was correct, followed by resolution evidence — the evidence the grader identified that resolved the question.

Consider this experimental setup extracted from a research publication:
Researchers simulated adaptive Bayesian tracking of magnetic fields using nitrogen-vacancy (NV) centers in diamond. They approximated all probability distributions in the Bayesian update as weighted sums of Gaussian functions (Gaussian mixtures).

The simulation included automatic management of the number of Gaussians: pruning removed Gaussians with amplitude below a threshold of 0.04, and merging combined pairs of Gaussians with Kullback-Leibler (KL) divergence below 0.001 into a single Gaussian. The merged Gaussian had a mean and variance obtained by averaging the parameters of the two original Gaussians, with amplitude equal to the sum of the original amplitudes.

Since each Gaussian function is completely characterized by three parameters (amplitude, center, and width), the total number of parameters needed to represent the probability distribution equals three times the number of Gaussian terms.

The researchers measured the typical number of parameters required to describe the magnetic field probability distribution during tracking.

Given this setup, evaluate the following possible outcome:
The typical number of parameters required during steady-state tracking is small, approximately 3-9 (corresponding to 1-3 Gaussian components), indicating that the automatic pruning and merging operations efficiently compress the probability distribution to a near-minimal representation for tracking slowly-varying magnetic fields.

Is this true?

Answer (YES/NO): YES